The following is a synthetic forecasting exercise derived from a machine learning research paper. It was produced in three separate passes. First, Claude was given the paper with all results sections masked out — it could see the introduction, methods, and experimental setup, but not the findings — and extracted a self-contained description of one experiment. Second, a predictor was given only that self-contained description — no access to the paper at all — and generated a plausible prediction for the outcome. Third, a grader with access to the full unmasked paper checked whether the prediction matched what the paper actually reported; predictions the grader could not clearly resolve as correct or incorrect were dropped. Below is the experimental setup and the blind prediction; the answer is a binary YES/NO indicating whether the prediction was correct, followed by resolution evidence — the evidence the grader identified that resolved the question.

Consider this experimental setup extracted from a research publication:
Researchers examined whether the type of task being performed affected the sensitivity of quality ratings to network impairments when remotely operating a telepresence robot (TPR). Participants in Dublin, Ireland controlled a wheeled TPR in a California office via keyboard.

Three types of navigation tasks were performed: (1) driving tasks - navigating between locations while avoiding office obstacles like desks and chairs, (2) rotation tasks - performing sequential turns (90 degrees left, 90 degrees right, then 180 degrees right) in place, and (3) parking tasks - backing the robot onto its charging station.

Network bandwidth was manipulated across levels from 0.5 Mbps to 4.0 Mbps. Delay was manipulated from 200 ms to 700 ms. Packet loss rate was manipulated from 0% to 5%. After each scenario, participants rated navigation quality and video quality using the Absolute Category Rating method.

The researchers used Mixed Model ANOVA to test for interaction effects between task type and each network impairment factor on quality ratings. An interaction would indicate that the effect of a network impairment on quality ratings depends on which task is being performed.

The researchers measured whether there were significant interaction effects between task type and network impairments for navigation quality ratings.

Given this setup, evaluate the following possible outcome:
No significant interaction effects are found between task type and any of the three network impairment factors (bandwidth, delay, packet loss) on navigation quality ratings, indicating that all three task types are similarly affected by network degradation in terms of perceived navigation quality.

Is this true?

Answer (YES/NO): NO